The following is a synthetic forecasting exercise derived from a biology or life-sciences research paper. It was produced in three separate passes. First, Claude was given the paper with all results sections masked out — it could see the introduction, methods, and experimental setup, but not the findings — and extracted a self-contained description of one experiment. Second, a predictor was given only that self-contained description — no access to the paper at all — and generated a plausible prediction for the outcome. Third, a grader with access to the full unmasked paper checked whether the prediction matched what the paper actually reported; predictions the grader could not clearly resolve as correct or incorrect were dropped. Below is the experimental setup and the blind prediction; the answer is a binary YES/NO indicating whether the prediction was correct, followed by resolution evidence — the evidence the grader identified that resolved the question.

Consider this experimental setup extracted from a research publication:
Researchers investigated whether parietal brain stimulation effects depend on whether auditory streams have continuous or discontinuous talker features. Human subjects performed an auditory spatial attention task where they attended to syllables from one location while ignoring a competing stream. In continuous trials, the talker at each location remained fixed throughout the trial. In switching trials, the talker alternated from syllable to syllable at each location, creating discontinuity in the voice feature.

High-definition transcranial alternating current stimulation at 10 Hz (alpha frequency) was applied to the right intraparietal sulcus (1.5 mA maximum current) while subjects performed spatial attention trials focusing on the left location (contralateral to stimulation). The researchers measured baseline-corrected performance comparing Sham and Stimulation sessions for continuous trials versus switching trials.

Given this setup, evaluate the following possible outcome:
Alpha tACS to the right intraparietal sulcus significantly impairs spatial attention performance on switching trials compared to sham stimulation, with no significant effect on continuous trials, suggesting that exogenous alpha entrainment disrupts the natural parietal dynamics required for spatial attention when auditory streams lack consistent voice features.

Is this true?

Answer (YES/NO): NO